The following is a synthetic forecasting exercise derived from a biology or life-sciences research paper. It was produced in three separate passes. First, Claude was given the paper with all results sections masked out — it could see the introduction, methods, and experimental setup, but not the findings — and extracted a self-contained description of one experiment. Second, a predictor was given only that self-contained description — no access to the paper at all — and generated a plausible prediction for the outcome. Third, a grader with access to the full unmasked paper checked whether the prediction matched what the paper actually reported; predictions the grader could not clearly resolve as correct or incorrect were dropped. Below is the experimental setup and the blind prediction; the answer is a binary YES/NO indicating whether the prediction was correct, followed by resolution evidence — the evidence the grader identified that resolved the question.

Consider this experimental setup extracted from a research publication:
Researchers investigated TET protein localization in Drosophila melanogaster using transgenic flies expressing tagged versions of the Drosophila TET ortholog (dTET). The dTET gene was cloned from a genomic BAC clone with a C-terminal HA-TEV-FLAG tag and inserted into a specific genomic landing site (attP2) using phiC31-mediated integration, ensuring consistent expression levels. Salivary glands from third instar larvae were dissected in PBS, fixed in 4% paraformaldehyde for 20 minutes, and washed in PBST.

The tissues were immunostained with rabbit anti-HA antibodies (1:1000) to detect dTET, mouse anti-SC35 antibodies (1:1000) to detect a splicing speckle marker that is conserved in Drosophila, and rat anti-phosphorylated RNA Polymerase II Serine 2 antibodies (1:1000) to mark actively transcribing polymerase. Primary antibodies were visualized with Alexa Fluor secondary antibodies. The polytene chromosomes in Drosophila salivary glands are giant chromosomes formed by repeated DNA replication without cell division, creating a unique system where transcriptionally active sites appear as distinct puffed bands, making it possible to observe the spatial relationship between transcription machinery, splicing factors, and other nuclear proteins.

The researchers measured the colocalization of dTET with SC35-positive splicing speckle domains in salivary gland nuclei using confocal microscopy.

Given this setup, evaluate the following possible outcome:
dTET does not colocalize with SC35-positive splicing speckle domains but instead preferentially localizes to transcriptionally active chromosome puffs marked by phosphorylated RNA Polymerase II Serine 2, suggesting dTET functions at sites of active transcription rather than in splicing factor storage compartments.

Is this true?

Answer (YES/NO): NO